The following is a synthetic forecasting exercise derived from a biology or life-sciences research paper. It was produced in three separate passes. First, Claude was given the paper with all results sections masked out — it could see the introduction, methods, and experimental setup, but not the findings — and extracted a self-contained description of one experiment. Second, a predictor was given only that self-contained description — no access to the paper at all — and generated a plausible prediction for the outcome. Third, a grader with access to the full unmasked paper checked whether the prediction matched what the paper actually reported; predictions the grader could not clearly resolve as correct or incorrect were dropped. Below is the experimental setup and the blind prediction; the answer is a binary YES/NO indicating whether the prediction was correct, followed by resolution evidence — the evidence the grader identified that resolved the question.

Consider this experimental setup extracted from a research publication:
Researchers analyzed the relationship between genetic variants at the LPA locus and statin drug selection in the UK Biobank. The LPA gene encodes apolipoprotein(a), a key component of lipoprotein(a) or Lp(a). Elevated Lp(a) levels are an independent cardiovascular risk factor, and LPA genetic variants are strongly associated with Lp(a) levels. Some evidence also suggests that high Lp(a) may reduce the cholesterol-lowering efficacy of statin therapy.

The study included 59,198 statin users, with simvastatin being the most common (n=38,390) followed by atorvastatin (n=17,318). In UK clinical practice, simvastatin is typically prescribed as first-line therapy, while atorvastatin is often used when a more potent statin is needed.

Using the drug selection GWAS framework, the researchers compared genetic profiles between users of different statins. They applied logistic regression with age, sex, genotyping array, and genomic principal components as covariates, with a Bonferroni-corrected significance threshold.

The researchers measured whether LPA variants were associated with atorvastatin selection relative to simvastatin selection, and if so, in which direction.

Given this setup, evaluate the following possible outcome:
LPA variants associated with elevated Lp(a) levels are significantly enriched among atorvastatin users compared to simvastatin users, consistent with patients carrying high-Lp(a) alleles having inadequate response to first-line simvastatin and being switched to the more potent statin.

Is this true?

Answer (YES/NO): YES